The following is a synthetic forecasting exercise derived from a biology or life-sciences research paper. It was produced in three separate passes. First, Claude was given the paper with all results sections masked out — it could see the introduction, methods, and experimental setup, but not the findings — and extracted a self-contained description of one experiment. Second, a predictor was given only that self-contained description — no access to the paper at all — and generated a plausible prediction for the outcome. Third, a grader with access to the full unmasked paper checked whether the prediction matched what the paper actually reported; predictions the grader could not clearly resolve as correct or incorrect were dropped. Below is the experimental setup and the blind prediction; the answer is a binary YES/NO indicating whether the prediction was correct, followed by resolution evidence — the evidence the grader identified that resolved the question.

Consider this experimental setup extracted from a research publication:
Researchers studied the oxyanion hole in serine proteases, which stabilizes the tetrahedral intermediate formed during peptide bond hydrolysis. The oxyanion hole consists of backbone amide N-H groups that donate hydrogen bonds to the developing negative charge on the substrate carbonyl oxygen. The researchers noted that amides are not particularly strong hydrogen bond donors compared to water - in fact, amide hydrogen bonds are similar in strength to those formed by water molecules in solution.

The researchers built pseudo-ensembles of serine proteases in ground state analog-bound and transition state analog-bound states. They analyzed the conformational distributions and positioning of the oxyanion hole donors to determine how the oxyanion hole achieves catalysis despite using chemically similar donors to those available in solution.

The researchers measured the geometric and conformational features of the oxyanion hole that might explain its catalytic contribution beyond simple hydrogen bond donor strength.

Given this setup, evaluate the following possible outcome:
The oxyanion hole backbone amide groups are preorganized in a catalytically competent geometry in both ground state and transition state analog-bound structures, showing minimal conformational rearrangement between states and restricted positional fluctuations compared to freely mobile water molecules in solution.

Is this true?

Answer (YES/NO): NO